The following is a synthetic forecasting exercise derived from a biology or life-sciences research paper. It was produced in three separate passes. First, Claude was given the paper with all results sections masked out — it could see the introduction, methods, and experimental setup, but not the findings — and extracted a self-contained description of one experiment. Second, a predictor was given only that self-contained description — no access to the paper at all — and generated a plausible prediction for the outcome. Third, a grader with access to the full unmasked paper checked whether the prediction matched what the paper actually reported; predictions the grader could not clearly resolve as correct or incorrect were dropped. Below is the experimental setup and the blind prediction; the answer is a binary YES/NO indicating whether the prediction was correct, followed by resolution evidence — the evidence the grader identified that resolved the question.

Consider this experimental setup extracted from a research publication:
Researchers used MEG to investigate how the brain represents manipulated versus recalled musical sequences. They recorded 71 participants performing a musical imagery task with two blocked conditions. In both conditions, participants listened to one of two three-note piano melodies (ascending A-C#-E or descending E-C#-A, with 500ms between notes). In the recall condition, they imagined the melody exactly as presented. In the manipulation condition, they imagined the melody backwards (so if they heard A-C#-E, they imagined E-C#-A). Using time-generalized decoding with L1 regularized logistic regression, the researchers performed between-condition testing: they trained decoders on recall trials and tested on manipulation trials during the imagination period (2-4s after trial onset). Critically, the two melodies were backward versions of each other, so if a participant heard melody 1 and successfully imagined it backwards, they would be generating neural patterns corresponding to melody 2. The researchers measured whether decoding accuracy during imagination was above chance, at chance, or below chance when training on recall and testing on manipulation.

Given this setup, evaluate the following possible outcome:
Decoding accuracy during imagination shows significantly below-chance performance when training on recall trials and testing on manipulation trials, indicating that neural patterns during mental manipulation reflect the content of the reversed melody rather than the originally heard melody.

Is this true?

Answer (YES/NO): YES